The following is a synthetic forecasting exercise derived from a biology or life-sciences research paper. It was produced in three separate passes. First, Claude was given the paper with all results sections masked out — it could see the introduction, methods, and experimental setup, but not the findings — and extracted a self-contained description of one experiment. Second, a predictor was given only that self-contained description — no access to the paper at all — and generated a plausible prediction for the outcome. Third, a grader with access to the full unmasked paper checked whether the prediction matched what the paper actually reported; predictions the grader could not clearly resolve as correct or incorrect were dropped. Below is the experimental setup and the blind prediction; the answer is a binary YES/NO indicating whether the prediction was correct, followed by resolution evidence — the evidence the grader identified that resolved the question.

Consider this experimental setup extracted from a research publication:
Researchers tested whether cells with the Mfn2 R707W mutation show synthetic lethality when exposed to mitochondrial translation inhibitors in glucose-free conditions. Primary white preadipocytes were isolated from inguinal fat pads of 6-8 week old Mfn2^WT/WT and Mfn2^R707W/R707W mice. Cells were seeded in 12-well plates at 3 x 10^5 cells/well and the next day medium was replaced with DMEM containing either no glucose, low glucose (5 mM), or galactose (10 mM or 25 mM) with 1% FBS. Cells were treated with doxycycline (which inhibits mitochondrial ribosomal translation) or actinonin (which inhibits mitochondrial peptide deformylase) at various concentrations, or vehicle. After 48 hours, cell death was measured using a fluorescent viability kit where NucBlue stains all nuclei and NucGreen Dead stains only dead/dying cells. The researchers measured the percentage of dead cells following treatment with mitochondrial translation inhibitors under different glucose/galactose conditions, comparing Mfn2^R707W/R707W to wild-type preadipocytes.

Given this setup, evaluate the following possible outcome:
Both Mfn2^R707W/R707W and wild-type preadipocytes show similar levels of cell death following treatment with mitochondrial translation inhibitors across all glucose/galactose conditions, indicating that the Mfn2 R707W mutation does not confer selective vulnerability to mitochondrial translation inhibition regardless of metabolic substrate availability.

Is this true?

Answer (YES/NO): YES